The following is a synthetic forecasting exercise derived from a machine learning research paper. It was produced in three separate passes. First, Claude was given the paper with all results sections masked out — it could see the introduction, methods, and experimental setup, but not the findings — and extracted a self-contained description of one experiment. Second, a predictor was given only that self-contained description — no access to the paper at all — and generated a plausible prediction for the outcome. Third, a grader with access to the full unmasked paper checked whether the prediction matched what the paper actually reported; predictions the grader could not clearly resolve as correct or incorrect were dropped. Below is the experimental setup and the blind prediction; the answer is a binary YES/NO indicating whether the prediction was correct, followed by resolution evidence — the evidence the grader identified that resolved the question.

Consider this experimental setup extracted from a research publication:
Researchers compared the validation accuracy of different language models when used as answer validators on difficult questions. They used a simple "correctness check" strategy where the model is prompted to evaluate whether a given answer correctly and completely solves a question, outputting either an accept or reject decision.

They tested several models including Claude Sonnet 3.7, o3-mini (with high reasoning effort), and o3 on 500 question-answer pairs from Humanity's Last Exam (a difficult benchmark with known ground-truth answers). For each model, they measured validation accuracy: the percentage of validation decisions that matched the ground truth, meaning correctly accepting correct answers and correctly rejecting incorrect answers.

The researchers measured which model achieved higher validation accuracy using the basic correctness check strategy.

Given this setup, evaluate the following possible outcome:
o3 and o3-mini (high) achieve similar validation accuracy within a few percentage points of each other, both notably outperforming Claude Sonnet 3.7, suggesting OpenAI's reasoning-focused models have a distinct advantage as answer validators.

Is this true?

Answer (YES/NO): NO